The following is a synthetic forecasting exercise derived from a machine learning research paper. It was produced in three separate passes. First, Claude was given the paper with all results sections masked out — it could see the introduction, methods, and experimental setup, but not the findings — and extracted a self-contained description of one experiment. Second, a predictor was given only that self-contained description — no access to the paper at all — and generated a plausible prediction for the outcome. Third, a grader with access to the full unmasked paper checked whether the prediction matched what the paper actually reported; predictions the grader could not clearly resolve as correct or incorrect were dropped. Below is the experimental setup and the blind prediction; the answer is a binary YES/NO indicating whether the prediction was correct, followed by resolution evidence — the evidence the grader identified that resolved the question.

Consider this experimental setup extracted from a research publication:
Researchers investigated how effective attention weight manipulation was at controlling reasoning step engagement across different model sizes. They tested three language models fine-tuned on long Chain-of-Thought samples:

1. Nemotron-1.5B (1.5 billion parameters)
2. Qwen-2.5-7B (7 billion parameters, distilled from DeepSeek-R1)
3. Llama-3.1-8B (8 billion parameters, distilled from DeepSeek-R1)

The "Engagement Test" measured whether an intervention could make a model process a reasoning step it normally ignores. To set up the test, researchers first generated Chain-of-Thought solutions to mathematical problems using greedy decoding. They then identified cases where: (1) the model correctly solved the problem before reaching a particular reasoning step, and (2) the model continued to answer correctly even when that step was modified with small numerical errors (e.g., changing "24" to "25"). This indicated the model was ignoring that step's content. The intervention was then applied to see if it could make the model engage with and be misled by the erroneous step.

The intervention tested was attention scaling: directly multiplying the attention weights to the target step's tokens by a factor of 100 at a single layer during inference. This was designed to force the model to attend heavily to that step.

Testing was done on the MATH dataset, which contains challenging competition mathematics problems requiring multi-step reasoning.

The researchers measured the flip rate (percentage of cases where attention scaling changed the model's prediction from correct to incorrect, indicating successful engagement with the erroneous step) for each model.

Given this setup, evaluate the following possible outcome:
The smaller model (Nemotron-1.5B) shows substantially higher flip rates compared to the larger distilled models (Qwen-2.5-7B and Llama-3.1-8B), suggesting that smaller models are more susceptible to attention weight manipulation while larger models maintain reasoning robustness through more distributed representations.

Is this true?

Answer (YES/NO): YES